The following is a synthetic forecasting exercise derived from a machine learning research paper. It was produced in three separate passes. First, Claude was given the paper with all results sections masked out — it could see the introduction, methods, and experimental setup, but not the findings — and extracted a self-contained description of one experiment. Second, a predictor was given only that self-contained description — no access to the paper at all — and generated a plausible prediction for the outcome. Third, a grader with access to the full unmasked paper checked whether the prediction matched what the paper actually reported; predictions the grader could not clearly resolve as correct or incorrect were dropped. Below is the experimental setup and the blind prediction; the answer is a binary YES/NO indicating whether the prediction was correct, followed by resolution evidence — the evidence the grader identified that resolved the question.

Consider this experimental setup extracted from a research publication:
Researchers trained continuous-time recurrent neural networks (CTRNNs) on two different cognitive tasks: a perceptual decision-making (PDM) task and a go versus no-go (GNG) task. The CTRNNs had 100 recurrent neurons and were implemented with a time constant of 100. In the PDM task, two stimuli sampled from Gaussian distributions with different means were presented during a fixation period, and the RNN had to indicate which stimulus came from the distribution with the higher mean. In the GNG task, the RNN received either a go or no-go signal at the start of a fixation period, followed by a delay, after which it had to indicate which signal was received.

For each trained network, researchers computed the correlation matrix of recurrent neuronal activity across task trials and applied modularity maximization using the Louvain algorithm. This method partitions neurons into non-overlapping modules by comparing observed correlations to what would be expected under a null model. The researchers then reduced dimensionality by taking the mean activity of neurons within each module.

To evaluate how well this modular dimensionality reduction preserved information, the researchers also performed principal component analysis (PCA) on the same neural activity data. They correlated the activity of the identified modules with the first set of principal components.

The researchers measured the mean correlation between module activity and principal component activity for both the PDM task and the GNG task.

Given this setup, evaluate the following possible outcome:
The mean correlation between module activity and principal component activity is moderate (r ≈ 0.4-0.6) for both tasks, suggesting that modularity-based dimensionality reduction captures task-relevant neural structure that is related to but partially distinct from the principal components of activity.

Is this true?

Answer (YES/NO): NO